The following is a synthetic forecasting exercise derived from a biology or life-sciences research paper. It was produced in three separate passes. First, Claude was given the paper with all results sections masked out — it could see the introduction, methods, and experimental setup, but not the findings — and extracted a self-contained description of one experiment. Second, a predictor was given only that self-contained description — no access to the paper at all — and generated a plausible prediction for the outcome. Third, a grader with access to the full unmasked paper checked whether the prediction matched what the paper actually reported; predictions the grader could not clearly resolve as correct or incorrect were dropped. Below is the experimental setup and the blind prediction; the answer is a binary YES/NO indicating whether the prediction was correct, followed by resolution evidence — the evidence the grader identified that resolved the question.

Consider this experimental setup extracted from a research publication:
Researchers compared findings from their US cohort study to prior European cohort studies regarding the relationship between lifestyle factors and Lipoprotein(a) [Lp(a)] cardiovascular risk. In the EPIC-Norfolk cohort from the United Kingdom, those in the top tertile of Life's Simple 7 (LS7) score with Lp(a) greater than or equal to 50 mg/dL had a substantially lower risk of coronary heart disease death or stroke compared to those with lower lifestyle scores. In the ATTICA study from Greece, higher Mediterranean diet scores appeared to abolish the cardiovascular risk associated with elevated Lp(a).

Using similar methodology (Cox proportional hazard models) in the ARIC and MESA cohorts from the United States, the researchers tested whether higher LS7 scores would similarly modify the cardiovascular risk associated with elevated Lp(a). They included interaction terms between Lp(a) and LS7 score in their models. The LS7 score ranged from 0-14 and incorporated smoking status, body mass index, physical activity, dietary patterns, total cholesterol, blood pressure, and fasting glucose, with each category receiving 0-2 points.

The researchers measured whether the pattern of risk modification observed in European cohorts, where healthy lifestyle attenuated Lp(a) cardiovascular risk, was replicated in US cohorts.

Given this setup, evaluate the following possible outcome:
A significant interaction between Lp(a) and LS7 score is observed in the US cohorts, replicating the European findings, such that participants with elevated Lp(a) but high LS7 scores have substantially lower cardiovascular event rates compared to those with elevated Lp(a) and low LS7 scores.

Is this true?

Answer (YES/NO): NO